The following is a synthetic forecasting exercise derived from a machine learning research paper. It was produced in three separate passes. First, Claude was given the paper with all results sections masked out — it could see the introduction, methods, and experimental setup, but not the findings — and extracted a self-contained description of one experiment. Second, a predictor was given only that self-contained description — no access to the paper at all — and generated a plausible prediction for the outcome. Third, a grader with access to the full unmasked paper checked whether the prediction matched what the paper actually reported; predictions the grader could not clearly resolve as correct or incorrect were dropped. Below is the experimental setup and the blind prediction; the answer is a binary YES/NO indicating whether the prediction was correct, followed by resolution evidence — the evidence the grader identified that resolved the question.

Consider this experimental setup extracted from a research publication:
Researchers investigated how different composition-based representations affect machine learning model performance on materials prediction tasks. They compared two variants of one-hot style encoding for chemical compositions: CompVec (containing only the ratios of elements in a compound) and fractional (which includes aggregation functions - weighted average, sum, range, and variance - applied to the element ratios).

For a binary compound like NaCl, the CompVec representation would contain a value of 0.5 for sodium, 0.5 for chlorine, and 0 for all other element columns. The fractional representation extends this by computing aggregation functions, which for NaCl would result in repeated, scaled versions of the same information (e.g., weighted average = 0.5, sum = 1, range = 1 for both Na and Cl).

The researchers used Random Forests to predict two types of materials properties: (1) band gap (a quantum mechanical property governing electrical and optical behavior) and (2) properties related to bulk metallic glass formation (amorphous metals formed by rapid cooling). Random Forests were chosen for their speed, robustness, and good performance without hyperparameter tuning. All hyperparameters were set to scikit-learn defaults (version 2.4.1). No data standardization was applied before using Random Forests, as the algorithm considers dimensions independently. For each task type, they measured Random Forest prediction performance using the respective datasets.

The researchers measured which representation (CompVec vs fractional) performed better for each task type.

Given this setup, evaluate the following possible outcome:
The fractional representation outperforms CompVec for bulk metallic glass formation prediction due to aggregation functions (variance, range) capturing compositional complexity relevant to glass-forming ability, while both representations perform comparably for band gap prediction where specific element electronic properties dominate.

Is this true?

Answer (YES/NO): NO